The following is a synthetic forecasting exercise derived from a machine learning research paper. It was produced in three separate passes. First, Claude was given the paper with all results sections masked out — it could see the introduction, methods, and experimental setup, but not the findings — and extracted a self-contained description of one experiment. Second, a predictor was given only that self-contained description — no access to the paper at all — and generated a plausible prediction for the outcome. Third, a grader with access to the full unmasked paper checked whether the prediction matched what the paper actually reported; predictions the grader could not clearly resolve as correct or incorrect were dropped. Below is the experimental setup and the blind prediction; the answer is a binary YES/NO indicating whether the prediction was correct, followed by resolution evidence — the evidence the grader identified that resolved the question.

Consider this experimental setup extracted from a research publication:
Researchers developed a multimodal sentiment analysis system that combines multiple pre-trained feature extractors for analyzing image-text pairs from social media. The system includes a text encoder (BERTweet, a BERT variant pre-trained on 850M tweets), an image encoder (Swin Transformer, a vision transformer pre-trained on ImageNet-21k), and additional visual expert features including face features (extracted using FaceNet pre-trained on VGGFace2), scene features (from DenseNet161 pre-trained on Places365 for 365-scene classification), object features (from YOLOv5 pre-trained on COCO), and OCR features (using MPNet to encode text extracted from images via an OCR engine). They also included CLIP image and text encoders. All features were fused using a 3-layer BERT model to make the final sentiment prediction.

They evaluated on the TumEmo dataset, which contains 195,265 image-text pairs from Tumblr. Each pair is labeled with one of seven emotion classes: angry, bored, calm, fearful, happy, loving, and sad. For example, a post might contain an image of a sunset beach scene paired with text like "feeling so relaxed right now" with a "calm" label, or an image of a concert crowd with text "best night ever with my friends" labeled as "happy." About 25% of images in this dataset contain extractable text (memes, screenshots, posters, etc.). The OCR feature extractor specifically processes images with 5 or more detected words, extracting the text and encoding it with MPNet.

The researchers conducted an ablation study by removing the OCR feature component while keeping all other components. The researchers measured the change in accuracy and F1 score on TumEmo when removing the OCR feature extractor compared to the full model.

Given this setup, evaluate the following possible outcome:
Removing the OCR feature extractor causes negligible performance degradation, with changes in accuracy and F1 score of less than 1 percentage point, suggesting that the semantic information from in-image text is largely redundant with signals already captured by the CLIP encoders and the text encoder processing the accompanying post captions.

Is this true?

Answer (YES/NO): NO